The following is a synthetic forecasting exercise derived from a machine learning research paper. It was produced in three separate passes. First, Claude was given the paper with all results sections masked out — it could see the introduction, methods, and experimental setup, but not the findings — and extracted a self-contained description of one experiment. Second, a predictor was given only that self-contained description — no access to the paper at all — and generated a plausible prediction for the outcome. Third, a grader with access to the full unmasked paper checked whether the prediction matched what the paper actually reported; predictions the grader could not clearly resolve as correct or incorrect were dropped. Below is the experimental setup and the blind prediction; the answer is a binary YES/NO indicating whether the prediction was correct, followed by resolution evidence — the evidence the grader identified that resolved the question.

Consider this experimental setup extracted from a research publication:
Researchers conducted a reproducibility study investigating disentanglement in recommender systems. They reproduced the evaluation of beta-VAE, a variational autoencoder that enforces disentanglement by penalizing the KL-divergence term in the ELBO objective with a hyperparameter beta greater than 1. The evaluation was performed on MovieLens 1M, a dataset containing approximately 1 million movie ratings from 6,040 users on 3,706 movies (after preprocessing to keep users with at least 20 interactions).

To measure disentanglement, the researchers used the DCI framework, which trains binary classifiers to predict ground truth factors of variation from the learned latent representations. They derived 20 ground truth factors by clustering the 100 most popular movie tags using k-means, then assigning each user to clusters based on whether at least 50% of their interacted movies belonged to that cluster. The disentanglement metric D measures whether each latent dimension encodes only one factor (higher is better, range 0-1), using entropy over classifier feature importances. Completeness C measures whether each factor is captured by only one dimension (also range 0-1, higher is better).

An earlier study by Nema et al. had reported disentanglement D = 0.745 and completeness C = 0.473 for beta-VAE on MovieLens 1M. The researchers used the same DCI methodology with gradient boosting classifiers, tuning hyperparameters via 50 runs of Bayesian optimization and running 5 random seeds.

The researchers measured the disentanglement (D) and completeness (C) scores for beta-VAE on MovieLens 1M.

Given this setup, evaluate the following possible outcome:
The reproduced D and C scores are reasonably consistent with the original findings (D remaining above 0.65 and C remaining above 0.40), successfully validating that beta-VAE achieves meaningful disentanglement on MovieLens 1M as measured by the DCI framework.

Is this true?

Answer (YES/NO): NO